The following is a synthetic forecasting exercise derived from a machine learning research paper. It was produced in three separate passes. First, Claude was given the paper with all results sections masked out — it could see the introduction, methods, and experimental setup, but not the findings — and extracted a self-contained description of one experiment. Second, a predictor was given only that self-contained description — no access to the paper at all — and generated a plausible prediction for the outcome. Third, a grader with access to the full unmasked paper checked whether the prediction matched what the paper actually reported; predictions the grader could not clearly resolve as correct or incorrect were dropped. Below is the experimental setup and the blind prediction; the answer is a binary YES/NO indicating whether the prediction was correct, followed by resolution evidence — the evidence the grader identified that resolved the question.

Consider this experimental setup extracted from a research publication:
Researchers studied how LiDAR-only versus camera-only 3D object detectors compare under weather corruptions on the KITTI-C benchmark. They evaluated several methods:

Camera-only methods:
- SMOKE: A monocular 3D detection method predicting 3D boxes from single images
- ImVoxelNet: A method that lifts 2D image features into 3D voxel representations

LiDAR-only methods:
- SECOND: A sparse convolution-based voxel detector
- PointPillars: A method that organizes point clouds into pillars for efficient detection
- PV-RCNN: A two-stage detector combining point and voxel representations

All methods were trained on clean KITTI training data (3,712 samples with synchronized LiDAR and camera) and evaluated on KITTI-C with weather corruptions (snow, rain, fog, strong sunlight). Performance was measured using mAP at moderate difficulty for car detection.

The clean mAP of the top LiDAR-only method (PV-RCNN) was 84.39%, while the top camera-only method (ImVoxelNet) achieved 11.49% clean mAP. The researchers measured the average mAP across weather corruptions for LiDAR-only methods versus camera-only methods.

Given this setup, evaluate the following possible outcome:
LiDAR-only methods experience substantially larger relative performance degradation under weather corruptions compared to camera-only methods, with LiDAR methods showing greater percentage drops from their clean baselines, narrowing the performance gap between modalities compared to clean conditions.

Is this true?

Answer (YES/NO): NO